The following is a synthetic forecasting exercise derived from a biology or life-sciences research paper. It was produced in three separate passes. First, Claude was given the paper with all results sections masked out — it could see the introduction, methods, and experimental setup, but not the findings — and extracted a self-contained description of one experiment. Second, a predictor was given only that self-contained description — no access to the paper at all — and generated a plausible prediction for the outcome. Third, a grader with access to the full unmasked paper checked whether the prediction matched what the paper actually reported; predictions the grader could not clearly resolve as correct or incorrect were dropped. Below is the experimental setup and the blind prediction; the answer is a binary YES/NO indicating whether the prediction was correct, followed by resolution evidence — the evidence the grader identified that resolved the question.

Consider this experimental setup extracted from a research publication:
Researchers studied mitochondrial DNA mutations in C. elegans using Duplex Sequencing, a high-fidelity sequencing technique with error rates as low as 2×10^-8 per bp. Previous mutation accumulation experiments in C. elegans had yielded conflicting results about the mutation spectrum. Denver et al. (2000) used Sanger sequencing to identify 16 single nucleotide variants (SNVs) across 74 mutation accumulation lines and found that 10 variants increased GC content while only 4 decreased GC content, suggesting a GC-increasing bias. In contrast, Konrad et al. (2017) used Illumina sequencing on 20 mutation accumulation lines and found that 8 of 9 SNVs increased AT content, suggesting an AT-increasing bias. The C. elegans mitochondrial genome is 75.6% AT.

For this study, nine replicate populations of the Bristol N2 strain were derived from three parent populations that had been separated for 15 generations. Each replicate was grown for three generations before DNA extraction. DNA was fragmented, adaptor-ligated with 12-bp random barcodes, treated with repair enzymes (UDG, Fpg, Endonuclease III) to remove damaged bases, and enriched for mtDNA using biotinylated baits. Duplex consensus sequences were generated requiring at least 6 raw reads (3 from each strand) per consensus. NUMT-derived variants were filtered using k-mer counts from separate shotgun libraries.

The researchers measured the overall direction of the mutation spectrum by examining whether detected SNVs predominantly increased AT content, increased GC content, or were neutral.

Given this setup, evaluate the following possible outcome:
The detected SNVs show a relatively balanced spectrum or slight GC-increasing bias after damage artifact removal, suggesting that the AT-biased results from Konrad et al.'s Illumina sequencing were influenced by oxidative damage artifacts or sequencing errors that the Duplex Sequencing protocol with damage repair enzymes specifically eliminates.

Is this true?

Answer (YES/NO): NO